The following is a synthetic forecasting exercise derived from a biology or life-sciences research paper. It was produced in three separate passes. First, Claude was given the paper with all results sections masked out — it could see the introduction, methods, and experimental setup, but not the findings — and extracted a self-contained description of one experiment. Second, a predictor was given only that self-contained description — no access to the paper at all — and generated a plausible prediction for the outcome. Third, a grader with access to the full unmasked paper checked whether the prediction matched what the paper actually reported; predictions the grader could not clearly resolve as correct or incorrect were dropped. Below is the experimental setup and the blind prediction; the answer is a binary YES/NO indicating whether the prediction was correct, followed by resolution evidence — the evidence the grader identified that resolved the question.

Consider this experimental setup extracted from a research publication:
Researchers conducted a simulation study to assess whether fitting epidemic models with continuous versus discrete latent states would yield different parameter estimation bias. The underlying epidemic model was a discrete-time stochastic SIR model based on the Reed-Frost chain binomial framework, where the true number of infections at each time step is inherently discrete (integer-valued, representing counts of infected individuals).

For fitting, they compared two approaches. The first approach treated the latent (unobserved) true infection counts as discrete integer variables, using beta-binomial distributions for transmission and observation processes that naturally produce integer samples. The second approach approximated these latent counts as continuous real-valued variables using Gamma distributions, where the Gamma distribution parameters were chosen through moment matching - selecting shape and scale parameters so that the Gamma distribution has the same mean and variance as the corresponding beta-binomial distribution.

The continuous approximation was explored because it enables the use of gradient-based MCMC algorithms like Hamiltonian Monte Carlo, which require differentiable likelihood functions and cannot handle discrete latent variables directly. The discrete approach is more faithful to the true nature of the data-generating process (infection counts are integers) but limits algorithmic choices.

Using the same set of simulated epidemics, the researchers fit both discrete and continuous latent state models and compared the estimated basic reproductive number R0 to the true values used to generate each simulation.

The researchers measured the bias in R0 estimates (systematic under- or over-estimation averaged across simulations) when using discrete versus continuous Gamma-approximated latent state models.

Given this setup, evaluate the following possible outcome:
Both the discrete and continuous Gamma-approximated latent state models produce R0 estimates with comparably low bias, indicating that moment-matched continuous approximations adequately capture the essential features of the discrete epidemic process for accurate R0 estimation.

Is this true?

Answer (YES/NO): YES